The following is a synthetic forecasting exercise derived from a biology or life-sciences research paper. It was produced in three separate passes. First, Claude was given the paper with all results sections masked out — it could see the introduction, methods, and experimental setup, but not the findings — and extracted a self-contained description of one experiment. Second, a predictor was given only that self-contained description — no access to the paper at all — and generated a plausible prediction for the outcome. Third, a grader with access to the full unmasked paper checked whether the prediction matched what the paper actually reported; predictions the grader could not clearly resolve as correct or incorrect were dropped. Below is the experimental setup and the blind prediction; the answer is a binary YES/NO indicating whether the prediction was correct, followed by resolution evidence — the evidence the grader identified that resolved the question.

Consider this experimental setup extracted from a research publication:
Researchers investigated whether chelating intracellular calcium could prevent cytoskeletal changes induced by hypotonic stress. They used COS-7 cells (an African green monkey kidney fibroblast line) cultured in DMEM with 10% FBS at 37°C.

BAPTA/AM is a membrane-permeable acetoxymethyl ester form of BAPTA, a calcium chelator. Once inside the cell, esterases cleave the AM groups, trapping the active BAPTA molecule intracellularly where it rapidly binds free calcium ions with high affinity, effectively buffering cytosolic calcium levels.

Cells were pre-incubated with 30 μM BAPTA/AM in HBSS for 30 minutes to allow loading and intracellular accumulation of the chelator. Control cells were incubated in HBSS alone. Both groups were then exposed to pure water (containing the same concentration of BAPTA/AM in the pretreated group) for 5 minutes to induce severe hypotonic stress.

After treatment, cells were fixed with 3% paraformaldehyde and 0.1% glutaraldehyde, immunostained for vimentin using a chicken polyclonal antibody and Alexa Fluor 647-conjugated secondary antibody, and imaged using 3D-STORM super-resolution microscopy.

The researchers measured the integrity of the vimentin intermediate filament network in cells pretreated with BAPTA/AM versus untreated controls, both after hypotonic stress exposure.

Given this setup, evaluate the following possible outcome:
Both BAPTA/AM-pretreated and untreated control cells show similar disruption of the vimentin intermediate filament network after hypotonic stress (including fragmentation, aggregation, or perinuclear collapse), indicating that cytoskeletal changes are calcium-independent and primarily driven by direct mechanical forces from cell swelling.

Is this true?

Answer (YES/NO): NO